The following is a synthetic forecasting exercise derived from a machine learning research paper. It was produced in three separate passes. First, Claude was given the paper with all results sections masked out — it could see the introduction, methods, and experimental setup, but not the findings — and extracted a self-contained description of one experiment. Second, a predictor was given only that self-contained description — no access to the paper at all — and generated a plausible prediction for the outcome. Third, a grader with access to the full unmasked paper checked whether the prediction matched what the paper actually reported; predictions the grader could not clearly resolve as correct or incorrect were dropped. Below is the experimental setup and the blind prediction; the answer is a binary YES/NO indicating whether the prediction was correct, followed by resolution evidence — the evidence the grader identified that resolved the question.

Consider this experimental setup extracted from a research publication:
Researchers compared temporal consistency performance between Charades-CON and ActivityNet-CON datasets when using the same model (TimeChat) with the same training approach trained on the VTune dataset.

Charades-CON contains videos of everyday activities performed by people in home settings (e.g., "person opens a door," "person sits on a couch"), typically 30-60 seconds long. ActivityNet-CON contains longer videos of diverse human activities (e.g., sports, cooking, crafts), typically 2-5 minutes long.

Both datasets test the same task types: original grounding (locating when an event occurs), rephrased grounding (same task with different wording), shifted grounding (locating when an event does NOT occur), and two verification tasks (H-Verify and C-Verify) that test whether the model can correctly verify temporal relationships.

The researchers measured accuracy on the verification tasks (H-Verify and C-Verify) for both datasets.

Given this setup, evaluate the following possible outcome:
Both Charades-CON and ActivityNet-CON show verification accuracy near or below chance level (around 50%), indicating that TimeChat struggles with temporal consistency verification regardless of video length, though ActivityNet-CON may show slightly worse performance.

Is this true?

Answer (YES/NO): NO